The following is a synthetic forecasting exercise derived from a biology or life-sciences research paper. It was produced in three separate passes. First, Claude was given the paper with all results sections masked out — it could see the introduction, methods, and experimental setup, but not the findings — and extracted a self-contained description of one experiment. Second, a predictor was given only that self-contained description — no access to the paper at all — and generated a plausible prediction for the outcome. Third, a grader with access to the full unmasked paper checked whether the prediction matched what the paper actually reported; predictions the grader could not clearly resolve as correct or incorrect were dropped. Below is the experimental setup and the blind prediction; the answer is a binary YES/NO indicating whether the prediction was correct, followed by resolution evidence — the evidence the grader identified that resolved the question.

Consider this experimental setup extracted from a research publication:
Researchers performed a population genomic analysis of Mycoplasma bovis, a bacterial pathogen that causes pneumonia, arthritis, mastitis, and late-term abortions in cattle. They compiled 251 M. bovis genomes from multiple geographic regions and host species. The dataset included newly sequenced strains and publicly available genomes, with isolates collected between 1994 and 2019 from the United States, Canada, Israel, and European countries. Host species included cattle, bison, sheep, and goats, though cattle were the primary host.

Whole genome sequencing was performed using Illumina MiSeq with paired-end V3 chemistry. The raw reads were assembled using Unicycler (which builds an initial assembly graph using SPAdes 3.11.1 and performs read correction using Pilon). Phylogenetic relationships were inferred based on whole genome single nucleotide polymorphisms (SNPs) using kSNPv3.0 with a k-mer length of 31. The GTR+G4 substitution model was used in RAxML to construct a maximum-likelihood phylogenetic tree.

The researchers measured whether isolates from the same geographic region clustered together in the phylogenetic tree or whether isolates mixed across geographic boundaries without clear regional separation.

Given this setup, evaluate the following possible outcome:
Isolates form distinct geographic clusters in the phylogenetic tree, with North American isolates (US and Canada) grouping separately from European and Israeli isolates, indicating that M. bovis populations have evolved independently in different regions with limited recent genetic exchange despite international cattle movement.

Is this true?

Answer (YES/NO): NO